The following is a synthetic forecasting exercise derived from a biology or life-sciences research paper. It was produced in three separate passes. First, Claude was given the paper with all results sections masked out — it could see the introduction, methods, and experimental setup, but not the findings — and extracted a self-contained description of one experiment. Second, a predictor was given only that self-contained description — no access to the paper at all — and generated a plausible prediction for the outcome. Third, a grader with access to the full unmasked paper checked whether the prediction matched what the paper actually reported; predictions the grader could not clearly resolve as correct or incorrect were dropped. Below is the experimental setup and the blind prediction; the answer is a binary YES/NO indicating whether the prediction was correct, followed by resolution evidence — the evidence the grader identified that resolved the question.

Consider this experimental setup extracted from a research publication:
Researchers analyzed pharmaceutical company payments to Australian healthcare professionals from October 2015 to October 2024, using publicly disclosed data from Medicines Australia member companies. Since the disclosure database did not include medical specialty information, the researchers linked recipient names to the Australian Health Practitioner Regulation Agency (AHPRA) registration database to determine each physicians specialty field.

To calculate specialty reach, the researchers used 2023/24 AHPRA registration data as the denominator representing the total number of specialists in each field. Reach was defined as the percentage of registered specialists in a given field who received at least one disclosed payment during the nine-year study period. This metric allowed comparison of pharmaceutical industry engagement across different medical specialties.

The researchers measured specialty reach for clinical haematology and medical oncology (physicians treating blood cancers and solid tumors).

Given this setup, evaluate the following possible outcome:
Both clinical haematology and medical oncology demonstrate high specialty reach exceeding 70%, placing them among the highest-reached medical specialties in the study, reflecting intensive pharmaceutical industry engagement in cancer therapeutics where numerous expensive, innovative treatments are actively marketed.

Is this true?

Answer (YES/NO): YES